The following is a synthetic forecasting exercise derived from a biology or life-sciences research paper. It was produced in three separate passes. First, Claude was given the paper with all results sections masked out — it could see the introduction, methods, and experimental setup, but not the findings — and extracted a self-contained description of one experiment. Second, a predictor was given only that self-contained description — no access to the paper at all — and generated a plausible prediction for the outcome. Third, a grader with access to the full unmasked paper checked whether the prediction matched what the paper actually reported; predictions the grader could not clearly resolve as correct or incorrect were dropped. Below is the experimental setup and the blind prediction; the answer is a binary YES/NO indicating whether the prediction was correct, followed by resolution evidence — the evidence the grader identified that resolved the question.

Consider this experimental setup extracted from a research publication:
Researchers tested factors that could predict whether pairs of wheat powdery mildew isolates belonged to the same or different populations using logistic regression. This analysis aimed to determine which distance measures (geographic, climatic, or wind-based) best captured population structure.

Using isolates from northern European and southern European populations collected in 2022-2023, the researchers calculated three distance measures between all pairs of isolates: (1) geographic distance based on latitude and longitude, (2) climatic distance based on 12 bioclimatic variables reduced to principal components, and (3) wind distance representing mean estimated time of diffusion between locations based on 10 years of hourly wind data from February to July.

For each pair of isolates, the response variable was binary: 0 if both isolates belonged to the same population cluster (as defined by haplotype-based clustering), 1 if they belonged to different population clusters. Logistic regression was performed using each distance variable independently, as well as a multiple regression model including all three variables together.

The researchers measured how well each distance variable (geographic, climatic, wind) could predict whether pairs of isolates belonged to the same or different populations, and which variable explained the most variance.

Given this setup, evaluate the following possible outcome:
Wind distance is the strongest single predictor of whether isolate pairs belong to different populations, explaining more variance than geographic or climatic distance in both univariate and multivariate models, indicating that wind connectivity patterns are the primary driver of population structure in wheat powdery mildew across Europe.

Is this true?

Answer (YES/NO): YES